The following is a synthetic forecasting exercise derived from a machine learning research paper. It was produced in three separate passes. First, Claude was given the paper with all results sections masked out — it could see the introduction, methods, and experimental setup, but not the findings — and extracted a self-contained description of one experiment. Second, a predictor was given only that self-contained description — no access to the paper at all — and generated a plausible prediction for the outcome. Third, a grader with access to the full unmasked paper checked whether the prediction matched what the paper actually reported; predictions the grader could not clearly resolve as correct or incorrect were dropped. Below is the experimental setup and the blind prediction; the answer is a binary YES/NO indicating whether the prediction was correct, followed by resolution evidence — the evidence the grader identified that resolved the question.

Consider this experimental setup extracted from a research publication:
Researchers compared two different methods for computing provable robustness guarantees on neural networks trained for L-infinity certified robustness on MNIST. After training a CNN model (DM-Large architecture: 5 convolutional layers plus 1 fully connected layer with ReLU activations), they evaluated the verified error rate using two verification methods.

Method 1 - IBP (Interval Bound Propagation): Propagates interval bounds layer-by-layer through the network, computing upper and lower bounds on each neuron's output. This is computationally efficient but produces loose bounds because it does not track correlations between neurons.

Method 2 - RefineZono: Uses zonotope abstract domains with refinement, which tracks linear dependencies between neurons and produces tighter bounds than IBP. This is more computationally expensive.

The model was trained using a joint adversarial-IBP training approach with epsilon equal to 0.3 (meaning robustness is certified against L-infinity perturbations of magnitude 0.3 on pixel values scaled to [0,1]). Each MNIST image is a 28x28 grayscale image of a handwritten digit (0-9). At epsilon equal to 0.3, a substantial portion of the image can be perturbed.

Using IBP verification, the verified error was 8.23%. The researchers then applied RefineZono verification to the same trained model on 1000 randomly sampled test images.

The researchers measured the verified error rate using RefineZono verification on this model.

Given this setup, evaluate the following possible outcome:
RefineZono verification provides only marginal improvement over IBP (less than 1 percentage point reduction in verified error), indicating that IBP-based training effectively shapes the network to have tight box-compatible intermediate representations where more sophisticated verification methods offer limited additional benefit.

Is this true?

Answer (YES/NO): NO